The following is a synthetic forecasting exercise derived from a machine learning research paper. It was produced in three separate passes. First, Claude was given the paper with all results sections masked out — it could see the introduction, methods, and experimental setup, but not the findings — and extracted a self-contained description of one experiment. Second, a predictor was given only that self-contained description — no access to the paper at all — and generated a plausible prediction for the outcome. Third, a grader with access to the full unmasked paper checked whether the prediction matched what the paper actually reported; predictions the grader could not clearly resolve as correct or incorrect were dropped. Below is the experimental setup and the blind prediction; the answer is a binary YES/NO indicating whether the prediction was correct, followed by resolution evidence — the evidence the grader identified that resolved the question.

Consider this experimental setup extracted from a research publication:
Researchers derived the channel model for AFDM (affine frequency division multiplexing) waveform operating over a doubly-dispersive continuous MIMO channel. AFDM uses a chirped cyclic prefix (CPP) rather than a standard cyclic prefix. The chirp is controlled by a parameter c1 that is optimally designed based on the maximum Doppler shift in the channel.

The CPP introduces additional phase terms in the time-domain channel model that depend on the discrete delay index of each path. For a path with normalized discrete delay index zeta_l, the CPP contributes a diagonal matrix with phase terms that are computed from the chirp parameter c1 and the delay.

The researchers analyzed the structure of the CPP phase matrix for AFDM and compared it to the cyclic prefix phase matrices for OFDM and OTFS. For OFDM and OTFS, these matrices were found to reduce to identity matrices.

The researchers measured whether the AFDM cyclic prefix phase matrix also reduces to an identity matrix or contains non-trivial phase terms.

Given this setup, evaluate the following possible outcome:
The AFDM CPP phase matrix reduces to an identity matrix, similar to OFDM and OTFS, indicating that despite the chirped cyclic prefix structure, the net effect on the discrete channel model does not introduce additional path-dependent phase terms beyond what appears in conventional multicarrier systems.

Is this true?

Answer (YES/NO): NO